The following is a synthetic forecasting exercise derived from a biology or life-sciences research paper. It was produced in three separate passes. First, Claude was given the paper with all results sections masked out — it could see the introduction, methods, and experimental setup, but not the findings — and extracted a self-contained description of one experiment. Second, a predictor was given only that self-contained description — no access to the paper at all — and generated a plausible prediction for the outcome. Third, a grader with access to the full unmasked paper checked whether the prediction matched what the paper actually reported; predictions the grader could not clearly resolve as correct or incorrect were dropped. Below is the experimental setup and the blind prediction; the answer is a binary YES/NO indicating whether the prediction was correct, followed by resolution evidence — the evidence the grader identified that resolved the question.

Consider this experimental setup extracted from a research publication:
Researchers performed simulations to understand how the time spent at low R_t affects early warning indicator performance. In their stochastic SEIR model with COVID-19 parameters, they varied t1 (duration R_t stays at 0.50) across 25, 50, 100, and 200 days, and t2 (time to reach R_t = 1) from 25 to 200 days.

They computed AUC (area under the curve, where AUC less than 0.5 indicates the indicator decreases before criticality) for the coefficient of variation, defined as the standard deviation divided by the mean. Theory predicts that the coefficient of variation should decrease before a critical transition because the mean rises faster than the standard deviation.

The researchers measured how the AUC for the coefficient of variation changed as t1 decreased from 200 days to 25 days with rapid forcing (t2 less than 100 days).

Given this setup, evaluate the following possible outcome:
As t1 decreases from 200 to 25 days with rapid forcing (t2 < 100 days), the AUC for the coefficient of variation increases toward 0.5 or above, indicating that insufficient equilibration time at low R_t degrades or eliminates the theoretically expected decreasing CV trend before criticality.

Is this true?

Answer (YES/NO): NO